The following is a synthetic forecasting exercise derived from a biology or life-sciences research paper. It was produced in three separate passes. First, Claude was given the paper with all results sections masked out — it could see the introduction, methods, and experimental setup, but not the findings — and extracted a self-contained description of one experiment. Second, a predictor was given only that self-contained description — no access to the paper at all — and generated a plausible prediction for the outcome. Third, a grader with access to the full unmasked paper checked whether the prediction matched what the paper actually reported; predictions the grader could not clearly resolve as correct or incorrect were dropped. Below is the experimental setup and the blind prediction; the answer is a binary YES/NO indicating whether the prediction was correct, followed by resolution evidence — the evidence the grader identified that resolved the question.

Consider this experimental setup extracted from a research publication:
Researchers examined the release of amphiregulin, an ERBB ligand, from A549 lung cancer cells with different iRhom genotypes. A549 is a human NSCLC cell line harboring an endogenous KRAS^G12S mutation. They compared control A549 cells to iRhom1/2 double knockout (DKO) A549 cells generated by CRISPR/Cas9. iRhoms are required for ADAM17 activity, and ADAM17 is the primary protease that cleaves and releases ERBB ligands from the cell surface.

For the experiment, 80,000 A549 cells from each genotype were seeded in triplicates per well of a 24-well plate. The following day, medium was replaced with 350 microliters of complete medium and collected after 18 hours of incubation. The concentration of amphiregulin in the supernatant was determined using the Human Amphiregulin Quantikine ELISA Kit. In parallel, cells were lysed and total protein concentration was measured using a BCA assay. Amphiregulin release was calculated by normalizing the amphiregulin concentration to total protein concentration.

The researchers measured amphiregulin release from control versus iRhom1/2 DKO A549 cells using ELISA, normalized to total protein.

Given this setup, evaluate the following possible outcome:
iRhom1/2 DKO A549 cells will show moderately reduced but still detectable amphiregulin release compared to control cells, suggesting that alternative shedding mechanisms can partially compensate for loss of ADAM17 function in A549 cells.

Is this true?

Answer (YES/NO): NO